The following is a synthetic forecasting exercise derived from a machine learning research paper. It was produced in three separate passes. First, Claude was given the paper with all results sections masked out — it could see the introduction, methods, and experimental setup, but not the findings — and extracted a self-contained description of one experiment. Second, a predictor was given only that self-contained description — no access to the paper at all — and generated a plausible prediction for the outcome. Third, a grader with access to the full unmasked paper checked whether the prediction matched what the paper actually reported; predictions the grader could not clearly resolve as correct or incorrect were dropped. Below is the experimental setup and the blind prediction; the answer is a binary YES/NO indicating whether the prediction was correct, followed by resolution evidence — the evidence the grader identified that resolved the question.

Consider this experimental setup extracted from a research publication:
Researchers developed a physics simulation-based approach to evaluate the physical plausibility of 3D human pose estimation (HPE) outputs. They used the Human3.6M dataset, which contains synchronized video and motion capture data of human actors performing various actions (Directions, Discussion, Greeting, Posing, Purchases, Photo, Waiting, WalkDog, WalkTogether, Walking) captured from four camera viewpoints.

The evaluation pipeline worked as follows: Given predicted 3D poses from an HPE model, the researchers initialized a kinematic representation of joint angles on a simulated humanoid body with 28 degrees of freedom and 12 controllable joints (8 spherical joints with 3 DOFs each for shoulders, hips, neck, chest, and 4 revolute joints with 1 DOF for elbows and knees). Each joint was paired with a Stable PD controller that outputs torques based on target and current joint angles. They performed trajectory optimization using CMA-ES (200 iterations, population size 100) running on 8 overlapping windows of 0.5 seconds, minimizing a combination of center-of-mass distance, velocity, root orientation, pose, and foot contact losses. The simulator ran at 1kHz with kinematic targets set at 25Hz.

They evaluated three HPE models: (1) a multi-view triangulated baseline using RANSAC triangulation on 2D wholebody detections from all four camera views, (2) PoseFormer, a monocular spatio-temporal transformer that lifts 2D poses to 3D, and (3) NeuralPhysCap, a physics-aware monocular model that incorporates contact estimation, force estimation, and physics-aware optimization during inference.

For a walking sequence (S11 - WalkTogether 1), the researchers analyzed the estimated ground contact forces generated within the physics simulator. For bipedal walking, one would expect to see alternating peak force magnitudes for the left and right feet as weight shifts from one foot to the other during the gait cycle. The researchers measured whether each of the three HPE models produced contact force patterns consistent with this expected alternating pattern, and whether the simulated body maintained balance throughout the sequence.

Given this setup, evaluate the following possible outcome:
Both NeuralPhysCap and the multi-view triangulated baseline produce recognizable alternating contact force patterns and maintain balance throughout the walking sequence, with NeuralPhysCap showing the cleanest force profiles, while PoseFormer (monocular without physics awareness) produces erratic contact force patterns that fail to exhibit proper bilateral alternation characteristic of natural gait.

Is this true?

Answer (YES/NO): NO